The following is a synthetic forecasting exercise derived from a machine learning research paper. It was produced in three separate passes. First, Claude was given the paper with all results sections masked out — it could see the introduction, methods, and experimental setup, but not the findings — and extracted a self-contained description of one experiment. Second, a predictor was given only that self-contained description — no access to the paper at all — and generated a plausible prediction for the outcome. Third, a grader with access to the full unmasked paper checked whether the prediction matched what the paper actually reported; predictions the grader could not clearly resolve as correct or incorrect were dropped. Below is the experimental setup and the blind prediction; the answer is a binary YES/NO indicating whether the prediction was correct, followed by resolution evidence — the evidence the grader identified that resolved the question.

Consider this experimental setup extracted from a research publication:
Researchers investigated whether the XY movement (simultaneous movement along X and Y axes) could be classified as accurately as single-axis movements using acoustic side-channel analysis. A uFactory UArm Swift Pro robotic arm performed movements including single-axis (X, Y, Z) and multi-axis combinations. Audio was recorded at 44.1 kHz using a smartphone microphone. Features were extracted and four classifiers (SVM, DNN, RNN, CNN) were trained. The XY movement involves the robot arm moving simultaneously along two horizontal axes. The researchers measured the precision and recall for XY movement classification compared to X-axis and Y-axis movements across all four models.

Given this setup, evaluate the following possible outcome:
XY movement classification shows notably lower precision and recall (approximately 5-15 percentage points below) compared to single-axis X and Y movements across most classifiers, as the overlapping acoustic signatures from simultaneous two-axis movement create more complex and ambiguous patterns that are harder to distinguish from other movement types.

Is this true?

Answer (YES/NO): NO